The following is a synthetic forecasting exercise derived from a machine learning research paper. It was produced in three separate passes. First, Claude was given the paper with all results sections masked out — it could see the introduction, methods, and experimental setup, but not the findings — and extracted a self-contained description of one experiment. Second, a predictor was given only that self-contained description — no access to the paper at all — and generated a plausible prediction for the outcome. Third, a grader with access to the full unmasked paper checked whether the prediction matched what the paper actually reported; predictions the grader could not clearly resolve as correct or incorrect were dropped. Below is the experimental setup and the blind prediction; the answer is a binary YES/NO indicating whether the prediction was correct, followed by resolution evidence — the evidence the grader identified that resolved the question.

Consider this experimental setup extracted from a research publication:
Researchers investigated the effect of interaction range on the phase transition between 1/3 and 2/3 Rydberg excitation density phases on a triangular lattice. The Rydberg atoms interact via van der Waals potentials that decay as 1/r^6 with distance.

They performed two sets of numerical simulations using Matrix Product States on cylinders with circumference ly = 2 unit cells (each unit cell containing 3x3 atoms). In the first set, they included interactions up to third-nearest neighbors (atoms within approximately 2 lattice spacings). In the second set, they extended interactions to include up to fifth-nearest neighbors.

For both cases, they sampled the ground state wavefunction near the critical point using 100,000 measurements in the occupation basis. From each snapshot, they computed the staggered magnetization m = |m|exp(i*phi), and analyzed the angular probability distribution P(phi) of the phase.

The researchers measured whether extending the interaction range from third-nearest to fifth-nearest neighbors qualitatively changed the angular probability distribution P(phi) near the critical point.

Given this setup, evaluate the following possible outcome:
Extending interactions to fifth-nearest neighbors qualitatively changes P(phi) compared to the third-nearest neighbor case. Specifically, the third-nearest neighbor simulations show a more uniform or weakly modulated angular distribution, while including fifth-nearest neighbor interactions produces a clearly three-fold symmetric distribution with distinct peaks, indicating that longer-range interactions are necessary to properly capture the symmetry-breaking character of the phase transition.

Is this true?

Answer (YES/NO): NO